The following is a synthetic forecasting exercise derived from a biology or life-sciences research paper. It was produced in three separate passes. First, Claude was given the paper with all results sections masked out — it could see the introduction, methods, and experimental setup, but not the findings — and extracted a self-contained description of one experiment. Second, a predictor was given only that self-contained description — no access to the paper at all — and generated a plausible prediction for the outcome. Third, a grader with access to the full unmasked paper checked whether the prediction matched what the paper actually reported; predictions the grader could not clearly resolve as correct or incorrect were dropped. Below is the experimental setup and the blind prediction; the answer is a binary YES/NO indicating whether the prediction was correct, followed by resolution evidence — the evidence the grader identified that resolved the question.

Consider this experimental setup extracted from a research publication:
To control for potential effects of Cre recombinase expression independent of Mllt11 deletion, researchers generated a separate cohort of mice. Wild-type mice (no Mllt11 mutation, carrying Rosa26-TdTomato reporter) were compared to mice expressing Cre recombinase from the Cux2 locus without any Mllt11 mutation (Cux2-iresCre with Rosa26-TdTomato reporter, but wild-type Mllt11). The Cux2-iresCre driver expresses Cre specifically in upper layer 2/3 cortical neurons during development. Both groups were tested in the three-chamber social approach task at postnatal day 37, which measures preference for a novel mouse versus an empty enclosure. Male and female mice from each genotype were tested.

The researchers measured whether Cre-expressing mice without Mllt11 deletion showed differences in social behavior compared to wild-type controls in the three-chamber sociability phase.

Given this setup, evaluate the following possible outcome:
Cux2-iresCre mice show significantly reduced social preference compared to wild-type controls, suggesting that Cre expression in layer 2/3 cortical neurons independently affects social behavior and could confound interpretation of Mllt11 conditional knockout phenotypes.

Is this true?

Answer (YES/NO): NO